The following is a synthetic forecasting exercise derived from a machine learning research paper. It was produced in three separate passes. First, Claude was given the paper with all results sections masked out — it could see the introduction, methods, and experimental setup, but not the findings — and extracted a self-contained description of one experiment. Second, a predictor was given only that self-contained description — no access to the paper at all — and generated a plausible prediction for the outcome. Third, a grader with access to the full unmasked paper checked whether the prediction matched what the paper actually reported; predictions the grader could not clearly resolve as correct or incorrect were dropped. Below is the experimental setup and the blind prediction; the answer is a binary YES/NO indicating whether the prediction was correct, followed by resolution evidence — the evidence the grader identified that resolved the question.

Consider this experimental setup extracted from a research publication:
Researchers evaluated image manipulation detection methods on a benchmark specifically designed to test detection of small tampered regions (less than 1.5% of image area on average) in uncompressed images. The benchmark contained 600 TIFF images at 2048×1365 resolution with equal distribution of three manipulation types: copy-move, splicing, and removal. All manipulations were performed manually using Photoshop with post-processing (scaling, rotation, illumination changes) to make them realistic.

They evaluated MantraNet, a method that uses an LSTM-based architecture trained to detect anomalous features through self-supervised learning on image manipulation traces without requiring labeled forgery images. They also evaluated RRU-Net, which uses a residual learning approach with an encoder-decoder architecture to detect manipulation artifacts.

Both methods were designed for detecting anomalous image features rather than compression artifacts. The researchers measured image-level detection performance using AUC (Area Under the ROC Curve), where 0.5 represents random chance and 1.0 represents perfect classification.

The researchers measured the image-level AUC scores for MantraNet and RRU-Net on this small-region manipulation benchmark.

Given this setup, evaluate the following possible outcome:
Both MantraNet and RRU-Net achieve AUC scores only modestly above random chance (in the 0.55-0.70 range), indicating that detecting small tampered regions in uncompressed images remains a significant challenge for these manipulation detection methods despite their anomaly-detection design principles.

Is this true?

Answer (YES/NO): NO